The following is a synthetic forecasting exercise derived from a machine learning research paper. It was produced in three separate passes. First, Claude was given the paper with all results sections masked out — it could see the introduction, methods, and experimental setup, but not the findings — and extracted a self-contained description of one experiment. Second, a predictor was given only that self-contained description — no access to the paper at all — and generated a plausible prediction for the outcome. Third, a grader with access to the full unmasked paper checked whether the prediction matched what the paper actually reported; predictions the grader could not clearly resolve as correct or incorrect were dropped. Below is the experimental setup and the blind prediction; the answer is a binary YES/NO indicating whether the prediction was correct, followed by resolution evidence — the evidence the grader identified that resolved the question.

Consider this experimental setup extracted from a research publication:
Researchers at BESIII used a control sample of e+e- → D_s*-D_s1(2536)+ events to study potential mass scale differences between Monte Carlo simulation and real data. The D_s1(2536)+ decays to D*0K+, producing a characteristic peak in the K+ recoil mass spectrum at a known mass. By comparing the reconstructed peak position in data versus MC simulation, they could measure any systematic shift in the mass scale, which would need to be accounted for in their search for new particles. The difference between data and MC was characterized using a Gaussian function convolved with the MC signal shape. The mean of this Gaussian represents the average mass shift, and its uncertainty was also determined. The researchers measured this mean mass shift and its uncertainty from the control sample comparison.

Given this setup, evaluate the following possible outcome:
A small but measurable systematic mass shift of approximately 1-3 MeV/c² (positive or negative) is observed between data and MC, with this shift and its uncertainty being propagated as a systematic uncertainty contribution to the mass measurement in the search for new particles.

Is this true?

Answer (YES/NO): NO